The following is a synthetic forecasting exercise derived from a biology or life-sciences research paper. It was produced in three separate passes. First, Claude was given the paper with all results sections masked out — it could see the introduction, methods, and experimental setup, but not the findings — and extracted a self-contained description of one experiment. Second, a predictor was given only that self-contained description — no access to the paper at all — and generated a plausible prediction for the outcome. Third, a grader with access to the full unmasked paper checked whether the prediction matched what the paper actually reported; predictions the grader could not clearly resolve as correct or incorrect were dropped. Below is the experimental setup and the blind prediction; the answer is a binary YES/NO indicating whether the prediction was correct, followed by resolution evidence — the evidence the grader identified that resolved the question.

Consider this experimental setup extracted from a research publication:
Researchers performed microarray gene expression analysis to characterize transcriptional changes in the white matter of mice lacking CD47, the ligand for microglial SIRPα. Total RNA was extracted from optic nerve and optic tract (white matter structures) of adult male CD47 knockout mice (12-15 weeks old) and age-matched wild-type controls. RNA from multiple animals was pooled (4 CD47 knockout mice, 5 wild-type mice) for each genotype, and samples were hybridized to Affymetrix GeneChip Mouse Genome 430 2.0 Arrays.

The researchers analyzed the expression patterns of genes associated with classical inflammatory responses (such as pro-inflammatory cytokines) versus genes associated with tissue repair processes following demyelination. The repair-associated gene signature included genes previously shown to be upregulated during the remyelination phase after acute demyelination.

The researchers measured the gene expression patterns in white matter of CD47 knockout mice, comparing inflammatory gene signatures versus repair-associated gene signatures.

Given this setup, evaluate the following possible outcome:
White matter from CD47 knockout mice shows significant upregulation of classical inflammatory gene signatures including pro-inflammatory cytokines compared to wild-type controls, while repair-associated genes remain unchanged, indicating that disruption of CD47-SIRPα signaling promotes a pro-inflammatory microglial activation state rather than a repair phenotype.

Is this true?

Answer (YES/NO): NO